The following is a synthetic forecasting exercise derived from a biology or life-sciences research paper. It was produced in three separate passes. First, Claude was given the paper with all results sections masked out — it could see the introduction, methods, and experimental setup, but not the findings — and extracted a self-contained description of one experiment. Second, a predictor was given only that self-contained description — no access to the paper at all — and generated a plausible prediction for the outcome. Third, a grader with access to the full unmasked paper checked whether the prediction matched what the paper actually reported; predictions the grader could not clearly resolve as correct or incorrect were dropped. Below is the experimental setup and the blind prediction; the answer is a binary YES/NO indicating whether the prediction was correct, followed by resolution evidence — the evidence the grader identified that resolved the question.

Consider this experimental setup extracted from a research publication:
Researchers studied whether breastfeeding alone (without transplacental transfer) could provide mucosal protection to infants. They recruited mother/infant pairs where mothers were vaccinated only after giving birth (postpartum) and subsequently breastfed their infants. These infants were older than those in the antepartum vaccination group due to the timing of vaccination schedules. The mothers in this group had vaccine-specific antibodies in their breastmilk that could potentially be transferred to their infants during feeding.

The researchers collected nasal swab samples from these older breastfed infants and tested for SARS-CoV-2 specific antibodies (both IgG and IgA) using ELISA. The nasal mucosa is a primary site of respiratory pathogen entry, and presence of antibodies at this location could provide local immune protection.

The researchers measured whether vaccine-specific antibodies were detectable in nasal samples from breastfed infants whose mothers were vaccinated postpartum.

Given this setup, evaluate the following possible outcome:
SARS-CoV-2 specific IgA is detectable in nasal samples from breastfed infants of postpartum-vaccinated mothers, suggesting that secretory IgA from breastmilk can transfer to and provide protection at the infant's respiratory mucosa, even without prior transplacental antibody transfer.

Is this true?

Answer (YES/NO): NO